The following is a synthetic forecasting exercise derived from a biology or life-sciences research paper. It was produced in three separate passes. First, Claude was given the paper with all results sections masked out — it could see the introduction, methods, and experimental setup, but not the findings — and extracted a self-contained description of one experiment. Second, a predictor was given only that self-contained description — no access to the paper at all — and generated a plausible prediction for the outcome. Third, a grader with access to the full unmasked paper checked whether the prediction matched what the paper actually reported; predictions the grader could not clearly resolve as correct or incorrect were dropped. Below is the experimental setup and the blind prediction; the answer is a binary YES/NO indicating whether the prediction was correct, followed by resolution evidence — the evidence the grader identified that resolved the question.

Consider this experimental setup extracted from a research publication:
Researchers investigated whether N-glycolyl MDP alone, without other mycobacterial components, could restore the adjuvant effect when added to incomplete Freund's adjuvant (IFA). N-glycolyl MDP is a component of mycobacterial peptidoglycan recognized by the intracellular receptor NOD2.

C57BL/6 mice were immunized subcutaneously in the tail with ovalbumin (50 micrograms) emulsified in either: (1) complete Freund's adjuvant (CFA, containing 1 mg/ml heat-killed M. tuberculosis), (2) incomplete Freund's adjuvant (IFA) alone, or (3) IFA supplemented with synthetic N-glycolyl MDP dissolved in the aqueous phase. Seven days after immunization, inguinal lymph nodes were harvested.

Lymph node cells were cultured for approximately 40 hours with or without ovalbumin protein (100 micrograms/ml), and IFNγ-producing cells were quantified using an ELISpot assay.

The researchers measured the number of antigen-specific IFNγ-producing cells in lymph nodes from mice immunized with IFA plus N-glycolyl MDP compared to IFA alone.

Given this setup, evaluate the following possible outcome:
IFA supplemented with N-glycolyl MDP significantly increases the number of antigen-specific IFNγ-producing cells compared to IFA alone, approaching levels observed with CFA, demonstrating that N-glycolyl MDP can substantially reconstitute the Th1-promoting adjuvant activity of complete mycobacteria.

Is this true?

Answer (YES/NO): NO